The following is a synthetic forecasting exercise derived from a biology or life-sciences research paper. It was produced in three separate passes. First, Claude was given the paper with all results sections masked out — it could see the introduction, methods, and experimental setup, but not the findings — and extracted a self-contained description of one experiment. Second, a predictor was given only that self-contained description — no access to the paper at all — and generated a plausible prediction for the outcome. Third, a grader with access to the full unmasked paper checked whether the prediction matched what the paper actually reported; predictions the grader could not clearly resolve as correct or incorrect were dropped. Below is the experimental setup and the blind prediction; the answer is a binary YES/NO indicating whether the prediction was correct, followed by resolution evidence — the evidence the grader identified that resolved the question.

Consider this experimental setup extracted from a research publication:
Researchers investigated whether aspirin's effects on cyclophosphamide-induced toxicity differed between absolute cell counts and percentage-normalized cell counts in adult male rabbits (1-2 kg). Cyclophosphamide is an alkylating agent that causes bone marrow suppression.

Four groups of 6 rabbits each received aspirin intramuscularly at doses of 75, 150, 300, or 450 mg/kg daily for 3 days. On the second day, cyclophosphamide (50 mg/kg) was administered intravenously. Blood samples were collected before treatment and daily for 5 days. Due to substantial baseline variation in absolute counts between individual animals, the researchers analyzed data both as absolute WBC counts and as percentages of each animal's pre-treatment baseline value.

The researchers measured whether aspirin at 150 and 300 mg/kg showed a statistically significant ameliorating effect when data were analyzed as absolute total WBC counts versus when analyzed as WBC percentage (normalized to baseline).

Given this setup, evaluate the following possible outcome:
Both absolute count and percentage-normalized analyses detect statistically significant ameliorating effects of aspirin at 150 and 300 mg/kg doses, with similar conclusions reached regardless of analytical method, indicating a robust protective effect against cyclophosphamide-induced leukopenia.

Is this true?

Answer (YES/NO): NO